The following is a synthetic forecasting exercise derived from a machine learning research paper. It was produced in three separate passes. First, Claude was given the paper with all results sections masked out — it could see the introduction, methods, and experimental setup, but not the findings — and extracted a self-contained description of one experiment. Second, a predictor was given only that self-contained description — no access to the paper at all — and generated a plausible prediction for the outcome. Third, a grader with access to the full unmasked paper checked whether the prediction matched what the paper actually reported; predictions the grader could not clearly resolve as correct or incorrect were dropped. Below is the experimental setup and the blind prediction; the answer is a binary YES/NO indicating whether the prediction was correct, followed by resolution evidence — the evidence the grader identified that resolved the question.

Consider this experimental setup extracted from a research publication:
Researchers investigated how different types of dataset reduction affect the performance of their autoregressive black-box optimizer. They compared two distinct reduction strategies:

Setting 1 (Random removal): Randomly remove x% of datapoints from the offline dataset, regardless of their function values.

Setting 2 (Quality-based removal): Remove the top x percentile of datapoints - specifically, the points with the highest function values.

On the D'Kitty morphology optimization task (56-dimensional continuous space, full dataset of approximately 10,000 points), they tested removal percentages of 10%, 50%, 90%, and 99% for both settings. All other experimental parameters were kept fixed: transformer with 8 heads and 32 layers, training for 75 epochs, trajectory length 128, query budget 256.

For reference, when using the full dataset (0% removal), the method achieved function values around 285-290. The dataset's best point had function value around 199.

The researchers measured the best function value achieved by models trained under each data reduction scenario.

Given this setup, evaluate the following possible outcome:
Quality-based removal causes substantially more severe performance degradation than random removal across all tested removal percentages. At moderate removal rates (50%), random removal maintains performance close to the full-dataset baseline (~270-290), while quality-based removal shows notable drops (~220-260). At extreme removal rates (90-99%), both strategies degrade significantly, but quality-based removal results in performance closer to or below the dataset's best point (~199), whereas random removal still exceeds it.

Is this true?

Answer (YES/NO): YES